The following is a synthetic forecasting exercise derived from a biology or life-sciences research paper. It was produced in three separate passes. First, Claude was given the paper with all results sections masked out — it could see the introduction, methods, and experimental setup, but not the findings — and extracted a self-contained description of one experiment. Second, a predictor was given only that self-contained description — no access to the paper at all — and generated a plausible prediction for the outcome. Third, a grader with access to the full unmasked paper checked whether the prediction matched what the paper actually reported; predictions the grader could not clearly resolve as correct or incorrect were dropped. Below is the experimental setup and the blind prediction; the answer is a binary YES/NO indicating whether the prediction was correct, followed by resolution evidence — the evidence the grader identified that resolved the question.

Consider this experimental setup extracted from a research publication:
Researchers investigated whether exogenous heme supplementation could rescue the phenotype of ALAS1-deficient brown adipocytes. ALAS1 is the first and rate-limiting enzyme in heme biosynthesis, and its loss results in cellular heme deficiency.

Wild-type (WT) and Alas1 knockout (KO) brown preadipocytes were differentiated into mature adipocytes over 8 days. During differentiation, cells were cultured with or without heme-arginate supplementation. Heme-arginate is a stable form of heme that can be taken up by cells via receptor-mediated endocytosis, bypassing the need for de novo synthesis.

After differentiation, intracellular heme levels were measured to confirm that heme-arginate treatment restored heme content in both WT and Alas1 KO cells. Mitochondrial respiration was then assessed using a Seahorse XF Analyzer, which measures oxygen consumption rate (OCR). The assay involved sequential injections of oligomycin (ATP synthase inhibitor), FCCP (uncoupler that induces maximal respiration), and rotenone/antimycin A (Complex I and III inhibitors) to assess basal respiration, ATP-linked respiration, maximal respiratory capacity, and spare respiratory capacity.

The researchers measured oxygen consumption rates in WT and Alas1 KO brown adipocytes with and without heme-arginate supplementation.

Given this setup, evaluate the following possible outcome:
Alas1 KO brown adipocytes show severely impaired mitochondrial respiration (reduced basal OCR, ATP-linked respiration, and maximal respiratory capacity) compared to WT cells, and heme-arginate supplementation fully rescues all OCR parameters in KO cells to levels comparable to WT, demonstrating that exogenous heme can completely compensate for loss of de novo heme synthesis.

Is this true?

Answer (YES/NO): NO